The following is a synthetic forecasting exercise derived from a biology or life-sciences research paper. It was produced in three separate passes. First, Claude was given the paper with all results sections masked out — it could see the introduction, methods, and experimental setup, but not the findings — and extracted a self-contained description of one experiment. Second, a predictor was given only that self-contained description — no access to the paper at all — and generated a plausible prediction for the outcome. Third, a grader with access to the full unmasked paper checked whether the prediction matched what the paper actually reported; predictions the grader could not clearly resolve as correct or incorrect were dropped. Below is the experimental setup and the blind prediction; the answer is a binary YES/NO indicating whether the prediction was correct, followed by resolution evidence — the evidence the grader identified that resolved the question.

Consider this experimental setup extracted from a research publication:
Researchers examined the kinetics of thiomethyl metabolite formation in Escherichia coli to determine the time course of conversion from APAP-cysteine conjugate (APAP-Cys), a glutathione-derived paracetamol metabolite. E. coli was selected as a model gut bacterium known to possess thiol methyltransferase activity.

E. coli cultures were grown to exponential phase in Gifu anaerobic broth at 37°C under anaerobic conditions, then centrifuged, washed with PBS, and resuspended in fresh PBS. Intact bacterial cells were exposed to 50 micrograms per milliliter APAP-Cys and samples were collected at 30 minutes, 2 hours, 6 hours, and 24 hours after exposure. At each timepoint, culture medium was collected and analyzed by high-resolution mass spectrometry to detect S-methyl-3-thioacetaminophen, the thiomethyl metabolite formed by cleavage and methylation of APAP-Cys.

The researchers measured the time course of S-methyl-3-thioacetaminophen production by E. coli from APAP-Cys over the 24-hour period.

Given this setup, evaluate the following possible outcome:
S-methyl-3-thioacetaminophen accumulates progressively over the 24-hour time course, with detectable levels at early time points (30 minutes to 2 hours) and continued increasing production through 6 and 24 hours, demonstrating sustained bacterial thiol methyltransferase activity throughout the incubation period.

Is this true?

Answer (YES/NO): NO